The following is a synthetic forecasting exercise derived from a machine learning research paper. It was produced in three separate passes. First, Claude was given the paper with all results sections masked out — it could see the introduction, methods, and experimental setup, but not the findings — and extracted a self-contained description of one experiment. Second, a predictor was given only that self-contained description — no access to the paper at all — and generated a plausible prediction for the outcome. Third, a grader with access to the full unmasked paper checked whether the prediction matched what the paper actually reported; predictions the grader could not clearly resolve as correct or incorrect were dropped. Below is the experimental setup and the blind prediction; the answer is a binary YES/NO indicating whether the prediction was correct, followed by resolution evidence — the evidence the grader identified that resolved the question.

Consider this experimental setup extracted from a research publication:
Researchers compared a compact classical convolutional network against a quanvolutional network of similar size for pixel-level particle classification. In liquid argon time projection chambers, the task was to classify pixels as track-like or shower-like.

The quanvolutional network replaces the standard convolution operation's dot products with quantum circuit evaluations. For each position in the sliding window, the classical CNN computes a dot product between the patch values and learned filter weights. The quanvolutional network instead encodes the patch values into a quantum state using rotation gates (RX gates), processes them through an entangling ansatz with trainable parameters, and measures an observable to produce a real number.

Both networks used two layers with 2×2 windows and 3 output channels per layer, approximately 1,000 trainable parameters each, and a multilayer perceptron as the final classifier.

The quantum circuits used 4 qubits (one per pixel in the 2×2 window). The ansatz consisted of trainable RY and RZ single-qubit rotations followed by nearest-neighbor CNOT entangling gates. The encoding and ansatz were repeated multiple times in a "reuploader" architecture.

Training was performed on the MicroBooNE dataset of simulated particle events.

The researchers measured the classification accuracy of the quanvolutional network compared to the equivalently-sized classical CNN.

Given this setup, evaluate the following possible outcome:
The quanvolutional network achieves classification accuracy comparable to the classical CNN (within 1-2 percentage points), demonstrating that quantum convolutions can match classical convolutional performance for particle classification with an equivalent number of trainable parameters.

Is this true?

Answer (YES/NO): NO